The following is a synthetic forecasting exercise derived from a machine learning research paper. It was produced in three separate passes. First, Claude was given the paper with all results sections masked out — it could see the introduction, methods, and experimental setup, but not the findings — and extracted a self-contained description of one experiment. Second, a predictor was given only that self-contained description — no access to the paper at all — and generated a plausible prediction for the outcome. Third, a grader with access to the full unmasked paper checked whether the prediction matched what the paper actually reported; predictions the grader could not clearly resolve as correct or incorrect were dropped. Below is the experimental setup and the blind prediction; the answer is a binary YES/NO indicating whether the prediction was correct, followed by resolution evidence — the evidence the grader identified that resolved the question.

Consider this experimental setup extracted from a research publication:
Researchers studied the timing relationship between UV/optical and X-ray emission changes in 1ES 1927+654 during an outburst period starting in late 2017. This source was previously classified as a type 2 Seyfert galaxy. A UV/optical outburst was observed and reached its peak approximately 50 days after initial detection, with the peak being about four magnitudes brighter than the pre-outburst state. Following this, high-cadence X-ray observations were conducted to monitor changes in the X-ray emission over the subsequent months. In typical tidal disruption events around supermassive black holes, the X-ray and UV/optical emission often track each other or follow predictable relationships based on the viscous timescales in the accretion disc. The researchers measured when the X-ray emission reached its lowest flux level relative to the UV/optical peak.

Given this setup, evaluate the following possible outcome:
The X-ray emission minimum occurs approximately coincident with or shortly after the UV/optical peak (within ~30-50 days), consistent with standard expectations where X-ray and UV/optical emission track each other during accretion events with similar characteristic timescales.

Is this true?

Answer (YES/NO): NO